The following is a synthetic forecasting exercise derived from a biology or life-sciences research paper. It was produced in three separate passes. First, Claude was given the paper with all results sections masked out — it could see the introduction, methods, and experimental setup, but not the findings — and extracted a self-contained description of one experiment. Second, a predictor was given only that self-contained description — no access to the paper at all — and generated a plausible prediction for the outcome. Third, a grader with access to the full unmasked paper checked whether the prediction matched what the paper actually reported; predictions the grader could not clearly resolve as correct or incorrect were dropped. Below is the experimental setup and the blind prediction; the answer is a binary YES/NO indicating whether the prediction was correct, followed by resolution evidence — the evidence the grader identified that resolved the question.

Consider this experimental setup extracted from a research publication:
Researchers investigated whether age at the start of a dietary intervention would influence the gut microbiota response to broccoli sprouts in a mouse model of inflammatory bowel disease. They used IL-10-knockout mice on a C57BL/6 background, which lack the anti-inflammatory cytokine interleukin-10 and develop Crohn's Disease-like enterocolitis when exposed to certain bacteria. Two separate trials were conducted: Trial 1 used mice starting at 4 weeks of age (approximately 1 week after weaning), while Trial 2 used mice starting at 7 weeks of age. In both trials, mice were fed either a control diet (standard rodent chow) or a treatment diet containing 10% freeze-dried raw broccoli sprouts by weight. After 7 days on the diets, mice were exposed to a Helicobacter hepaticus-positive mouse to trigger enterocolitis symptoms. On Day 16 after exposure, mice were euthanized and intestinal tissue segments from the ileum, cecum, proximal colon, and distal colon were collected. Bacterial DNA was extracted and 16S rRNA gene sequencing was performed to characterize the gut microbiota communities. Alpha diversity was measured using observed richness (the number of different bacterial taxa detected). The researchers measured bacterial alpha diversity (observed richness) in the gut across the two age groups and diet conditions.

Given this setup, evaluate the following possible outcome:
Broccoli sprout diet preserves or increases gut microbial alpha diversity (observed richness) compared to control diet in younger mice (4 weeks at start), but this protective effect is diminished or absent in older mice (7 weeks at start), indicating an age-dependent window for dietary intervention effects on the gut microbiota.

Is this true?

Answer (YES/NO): YES